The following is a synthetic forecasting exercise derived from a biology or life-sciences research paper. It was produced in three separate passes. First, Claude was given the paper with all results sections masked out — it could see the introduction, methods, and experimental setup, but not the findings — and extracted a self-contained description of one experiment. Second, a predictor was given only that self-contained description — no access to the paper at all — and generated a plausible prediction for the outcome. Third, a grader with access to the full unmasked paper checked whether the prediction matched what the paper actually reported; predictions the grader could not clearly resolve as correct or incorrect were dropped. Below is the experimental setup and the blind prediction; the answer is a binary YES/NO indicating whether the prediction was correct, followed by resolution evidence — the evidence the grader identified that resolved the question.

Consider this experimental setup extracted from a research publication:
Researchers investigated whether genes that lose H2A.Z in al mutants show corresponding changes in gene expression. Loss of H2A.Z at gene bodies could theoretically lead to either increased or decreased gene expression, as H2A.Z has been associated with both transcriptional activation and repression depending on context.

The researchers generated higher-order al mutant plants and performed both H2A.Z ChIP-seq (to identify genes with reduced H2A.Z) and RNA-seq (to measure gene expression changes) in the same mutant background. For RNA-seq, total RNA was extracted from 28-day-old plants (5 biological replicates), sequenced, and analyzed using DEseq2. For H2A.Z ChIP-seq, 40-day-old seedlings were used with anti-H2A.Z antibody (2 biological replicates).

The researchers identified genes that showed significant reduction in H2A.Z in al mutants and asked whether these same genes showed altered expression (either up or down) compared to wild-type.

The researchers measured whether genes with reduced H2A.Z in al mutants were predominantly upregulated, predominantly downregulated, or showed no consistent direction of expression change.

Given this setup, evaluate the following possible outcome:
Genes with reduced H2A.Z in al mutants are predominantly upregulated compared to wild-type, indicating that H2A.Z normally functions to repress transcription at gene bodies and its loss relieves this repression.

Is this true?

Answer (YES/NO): YES